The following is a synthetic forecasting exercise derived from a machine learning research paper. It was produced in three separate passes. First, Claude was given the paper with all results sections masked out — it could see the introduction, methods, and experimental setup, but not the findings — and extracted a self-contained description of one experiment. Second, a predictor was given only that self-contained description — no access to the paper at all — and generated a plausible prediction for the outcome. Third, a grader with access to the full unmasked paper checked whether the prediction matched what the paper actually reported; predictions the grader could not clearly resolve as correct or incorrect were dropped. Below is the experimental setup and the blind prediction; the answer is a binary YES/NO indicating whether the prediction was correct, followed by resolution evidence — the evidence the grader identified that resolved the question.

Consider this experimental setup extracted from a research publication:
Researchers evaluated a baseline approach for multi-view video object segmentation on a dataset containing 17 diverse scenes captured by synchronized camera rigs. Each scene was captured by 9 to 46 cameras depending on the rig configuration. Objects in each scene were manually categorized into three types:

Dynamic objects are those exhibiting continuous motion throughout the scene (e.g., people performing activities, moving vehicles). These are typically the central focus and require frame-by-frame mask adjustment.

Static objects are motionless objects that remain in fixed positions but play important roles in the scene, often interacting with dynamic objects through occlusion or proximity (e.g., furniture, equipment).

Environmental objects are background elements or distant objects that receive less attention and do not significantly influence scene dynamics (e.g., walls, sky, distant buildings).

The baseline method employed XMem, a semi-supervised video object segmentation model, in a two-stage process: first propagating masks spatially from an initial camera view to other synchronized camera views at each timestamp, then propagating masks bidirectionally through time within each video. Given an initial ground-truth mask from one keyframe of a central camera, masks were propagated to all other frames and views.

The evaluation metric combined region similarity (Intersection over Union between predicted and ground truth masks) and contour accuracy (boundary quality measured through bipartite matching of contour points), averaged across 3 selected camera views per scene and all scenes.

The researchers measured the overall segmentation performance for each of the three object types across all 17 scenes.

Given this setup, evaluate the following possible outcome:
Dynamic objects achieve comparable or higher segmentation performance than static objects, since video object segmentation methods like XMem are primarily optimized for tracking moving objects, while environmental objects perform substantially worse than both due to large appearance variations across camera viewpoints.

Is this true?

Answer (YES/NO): NO